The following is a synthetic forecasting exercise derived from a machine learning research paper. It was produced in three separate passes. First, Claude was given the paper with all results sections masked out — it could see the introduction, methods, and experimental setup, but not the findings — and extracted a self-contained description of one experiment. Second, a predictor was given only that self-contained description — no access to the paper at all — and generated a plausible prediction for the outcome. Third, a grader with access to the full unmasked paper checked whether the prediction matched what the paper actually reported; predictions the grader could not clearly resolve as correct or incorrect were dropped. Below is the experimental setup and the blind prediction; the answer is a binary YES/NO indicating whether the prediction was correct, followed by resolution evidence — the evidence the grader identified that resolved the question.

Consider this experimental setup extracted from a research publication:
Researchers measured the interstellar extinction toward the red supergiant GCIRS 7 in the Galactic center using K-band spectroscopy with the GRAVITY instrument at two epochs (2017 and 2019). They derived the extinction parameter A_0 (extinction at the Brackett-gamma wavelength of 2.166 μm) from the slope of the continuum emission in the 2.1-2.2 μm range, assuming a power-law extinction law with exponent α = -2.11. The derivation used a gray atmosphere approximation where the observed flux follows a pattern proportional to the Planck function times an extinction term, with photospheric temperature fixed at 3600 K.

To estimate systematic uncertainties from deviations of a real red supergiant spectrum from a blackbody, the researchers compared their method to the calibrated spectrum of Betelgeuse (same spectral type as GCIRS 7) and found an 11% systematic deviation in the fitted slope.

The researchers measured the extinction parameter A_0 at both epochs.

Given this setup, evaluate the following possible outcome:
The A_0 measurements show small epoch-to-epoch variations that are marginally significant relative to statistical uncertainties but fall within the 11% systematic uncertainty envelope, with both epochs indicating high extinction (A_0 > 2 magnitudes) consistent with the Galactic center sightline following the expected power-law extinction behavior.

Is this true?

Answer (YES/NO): NO